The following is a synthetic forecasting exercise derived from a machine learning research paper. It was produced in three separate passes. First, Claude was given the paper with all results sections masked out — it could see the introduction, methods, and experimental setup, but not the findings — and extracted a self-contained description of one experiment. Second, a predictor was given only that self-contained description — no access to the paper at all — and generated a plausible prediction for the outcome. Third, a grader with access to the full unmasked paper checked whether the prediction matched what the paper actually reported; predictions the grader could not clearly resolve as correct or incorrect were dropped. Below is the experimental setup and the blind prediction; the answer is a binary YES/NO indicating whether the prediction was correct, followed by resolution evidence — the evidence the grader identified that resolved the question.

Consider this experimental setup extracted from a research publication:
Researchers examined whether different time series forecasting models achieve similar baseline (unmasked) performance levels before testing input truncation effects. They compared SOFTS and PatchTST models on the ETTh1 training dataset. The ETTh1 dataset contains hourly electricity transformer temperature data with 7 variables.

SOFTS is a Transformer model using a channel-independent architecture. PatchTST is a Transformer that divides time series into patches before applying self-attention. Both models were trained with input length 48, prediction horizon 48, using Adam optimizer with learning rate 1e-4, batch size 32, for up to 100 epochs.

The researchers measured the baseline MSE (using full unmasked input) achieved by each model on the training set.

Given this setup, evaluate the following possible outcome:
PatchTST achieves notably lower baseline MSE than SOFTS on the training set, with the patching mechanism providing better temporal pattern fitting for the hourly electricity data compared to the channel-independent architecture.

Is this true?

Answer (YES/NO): NO